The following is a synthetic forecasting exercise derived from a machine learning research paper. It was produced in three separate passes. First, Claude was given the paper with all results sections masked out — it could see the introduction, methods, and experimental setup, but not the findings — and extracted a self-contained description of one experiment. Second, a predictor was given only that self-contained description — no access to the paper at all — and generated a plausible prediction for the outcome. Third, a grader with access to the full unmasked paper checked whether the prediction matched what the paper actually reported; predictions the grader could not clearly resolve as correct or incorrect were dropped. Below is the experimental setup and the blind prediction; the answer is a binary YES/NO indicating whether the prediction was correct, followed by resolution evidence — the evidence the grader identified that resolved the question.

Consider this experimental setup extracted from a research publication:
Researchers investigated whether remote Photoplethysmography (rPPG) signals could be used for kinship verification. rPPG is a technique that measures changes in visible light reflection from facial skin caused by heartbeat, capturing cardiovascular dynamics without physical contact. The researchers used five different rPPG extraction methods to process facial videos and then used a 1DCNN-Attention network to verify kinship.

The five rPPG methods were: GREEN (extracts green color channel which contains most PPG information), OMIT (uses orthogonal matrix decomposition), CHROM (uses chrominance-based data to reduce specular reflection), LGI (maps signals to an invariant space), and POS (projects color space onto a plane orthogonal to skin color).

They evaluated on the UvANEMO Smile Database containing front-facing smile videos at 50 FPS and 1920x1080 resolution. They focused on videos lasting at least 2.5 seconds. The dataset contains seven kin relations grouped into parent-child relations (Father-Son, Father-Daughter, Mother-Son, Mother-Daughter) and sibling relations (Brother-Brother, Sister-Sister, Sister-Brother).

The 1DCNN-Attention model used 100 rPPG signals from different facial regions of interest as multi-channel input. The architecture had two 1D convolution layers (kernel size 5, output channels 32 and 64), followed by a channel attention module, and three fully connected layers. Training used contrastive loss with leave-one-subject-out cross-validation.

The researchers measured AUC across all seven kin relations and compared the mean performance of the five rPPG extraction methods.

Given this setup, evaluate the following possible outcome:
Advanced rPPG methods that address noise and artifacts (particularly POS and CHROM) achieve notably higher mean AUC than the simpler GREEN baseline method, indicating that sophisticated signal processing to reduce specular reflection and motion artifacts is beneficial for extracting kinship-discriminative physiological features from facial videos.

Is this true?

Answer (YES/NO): NO